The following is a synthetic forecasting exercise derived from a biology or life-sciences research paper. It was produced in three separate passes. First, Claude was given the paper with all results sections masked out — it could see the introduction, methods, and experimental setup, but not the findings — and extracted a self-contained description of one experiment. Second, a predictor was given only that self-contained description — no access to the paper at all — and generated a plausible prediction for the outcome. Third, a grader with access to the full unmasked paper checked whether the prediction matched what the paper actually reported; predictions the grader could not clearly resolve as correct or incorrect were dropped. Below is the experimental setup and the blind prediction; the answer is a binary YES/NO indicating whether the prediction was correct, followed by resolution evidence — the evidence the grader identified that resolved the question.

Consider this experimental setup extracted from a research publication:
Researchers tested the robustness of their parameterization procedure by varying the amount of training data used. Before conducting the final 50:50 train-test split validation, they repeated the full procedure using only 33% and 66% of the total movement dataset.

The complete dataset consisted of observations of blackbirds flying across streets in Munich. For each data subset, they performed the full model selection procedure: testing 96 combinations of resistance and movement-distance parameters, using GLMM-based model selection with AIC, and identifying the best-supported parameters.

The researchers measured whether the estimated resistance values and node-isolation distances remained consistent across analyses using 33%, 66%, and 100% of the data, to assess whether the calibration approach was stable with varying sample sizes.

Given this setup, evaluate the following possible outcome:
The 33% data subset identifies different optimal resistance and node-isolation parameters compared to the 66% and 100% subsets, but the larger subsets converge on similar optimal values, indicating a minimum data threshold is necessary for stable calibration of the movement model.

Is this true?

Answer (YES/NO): NO